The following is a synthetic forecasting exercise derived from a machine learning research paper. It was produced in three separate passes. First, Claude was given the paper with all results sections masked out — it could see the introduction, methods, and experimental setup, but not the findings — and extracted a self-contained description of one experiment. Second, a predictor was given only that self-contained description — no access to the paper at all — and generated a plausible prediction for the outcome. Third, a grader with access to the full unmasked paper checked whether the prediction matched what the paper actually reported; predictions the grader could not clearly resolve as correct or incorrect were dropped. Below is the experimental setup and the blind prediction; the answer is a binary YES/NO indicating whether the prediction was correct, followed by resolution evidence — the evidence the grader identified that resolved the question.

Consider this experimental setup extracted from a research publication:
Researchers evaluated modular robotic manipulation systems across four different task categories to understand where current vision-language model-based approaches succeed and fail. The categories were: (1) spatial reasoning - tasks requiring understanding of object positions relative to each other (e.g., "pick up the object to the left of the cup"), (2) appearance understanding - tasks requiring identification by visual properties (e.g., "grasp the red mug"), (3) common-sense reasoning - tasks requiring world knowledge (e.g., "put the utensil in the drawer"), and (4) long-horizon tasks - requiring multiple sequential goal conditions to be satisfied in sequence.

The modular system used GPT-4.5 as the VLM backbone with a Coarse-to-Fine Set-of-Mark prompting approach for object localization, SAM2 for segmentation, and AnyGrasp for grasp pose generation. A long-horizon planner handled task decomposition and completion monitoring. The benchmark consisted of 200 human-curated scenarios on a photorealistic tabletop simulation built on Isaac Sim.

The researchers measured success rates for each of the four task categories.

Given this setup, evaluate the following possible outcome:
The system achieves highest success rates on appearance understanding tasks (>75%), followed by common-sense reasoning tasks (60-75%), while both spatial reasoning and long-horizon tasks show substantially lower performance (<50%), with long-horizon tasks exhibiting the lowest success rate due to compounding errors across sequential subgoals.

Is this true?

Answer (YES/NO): NO